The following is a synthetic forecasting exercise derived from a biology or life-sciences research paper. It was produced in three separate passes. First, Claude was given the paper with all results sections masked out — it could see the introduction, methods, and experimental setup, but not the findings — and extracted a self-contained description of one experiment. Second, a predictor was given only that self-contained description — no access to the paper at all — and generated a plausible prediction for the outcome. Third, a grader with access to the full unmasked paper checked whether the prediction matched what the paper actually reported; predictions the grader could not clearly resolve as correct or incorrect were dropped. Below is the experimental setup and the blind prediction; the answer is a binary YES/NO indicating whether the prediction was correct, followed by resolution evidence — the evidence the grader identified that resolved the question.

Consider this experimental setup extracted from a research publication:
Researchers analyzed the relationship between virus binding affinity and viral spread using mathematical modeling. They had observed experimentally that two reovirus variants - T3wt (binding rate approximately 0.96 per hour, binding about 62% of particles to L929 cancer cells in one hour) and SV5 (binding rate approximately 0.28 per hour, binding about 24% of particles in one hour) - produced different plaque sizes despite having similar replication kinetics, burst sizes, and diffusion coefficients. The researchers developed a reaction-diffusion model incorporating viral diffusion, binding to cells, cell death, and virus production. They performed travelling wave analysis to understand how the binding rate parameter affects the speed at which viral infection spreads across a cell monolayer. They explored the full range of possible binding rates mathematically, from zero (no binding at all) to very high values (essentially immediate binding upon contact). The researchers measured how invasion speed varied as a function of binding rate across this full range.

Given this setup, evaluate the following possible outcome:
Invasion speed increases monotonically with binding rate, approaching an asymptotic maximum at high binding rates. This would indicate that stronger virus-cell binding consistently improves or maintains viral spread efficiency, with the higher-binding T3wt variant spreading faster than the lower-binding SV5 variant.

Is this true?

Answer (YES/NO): NO